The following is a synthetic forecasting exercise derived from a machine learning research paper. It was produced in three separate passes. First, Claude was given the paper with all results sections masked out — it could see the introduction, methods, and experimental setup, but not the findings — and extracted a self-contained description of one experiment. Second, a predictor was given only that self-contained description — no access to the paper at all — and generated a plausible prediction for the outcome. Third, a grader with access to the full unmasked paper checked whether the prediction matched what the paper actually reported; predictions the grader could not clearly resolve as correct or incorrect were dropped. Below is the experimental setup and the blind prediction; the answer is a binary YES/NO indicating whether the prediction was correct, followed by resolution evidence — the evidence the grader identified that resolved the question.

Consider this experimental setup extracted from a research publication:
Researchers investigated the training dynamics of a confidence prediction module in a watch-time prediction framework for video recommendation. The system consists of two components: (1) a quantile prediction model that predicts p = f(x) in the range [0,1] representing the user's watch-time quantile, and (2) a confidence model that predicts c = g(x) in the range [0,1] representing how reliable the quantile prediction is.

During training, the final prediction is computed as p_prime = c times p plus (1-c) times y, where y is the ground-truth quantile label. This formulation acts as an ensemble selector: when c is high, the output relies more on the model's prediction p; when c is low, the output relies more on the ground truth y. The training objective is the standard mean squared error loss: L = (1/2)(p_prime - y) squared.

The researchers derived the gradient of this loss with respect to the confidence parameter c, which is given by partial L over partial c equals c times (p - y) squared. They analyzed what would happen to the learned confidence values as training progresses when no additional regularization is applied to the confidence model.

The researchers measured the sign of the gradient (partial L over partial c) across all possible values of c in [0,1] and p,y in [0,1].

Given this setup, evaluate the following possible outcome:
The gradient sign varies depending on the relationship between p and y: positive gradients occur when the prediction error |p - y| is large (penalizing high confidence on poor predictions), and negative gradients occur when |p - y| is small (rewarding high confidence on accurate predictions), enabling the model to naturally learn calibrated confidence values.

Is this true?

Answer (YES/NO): NO